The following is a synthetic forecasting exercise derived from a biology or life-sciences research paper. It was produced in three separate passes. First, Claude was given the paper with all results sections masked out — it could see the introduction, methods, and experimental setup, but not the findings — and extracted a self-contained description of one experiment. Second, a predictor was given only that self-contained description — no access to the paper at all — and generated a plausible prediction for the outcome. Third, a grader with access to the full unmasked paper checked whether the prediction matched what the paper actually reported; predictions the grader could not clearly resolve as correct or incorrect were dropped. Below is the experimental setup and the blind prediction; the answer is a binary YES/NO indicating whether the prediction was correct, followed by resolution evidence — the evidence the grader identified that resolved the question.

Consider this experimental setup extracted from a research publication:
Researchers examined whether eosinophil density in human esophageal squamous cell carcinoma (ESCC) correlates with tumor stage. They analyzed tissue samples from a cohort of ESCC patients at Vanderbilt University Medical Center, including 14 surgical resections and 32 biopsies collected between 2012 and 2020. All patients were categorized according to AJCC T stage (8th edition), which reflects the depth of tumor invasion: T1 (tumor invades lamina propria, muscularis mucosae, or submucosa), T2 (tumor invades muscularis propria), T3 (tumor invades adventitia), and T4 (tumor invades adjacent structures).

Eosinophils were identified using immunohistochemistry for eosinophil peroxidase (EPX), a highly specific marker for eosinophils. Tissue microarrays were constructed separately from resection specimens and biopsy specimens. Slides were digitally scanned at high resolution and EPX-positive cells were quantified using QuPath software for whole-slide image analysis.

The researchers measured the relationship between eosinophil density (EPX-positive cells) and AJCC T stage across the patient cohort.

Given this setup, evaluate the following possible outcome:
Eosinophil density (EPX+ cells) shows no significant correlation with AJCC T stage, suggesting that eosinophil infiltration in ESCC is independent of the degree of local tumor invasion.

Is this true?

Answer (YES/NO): NO